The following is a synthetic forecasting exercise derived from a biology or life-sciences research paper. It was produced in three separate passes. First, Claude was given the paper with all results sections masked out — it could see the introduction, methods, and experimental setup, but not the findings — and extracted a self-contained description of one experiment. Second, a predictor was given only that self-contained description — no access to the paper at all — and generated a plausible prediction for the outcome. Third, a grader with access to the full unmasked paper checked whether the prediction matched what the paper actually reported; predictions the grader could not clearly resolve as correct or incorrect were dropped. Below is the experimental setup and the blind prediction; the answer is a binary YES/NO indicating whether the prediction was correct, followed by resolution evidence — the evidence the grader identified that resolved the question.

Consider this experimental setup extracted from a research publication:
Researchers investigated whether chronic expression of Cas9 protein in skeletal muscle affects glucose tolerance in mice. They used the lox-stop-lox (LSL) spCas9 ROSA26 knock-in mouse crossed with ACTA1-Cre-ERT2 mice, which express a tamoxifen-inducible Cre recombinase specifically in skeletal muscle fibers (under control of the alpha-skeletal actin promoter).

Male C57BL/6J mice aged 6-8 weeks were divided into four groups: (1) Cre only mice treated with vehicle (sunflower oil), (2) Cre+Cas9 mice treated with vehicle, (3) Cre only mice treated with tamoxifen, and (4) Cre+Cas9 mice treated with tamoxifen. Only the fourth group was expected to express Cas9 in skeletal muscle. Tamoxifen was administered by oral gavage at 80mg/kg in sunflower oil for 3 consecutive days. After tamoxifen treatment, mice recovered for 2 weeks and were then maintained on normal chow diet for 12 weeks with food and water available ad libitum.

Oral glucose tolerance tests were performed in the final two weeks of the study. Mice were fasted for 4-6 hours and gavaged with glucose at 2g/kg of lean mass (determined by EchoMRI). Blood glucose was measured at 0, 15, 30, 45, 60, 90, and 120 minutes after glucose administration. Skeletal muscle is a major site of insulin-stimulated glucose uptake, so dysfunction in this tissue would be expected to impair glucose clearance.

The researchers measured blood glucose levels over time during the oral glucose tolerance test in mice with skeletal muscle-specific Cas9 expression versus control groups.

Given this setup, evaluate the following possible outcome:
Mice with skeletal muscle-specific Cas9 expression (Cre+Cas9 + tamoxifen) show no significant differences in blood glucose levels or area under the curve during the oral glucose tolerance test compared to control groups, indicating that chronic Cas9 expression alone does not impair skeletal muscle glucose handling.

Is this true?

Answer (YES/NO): YES